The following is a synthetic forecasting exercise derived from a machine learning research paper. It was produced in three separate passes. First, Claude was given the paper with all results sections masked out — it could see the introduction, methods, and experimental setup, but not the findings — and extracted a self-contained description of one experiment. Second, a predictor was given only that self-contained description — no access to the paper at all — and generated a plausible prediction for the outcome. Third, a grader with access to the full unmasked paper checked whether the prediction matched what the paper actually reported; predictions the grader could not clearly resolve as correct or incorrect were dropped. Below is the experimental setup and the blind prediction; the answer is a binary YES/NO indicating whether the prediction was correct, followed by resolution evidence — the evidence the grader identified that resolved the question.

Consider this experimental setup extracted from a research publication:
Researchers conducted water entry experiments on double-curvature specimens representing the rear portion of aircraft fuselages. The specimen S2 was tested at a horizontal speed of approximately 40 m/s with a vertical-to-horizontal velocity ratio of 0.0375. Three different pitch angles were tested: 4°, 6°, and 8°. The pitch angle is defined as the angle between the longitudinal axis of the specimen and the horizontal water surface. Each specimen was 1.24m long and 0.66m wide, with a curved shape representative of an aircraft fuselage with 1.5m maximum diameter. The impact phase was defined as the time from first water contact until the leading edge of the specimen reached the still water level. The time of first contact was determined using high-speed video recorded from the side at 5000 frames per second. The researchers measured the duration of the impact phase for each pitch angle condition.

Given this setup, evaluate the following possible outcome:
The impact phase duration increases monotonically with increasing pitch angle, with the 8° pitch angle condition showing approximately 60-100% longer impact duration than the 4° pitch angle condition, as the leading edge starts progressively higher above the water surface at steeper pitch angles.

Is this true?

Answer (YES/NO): NO